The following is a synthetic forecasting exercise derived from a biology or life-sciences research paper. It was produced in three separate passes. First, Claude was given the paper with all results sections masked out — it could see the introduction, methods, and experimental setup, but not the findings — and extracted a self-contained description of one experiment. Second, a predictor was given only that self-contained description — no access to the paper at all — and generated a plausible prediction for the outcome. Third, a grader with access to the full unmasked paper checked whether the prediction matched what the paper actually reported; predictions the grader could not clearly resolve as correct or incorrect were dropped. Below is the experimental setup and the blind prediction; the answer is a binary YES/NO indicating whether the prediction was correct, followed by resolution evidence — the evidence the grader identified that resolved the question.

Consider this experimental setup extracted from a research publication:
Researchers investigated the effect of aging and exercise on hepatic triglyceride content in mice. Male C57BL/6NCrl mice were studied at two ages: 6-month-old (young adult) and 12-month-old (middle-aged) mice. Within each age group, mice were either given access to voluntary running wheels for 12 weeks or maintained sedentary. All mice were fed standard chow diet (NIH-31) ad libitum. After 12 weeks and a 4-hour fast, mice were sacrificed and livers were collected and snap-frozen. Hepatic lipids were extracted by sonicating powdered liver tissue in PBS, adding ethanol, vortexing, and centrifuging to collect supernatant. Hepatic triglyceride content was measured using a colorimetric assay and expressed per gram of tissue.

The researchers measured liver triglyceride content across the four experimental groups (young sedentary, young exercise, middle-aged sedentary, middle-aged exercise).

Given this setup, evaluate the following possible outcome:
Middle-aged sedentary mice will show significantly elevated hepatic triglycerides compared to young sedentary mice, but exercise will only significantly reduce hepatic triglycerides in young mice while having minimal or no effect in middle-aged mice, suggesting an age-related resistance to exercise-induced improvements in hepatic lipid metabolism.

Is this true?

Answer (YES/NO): NO